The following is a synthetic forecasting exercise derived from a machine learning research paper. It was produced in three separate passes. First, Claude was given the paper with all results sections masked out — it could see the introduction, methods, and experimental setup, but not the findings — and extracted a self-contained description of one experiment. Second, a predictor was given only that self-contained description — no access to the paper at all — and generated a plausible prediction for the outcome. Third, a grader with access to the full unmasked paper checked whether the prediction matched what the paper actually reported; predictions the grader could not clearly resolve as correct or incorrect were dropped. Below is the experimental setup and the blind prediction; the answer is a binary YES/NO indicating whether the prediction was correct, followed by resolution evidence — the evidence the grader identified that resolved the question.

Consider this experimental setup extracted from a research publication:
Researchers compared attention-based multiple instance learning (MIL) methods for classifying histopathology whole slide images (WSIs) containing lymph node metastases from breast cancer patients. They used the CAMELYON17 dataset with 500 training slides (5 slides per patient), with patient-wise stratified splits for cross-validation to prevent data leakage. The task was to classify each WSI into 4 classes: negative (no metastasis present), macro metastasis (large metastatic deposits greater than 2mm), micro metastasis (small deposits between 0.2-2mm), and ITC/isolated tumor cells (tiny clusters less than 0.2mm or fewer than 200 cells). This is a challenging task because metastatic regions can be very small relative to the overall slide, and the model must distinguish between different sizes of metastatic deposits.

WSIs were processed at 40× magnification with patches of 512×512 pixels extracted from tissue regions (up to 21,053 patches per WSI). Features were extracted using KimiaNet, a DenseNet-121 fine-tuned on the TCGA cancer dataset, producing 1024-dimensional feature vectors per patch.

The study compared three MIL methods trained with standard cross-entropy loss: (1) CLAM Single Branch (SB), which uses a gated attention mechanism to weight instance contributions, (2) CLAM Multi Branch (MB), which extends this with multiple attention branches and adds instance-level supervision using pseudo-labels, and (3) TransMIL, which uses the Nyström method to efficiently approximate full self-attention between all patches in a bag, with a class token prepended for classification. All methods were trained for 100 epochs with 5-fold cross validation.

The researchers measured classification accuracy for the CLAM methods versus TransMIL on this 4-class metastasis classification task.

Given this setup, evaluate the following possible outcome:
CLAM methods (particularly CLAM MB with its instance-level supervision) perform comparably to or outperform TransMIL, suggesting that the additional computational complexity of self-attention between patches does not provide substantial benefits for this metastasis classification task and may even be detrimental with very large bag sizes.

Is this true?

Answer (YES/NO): YES